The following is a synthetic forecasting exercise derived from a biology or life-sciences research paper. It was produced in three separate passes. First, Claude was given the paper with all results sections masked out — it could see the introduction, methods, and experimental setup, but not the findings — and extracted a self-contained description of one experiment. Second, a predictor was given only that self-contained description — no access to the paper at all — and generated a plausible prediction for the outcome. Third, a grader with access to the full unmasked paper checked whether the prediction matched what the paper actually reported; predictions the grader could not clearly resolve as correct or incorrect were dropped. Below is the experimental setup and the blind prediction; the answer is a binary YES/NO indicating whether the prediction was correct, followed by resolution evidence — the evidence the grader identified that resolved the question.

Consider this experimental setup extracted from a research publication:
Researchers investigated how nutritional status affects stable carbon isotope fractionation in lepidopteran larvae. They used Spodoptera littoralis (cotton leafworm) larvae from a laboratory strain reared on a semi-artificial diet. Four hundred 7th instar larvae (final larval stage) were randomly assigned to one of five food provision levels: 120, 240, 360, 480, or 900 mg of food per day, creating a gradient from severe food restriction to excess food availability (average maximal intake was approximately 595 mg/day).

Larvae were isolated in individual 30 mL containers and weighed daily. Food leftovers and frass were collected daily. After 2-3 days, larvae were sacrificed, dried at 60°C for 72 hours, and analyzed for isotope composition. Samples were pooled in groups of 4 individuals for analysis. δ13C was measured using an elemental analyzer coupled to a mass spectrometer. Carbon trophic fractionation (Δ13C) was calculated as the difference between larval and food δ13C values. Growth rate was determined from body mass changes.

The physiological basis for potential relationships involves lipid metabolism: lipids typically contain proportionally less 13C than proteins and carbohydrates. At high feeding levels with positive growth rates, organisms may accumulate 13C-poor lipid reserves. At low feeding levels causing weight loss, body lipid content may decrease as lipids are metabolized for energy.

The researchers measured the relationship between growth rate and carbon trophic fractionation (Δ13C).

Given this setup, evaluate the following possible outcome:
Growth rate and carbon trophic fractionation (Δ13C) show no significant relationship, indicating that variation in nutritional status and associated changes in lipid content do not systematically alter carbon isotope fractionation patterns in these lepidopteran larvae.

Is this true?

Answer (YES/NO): NO